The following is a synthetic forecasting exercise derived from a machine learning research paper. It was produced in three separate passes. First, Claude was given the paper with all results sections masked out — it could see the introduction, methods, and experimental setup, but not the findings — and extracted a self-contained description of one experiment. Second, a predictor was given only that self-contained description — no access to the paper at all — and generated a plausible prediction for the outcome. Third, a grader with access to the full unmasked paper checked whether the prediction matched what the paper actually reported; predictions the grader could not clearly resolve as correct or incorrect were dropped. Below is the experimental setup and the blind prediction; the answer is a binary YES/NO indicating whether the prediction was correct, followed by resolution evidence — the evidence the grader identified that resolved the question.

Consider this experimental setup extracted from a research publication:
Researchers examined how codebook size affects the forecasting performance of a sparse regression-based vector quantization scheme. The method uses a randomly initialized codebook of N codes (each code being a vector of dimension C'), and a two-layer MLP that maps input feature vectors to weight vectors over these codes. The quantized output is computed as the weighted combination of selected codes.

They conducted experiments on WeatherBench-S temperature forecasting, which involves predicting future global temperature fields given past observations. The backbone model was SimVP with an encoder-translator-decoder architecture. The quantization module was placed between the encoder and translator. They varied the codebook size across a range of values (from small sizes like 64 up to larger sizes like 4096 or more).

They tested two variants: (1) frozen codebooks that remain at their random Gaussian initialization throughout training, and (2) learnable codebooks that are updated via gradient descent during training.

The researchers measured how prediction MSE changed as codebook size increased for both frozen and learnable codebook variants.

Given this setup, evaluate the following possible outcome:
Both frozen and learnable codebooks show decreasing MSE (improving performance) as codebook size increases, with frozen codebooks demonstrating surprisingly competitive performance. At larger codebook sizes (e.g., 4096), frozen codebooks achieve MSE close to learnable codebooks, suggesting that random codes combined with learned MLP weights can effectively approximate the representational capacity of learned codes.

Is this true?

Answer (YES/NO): YES